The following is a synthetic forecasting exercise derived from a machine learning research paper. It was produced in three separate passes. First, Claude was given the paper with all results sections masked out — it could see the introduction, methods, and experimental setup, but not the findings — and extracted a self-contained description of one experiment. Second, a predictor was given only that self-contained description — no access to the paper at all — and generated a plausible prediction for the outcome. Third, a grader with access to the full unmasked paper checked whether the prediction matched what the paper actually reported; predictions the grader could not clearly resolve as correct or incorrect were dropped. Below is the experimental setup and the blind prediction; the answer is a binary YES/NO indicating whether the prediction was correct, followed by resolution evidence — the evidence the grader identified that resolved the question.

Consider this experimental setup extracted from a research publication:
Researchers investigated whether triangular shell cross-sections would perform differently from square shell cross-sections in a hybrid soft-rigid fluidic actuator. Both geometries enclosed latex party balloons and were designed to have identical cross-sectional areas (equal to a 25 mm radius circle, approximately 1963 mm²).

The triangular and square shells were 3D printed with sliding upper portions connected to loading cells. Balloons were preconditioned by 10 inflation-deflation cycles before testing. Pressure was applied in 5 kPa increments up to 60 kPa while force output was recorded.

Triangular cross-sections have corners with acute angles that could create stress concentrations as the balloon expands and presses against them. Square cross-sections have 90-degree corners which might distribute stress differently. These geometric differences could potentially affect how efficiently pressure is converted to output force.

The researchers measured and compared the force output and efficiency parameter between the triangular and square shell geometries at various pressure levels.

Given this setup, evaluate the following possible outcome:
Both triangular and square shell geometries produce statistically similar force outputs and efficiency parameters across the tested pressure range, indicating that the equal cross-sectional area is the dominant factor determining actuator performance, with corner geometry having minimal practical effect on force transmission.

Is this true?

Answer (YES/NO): NO